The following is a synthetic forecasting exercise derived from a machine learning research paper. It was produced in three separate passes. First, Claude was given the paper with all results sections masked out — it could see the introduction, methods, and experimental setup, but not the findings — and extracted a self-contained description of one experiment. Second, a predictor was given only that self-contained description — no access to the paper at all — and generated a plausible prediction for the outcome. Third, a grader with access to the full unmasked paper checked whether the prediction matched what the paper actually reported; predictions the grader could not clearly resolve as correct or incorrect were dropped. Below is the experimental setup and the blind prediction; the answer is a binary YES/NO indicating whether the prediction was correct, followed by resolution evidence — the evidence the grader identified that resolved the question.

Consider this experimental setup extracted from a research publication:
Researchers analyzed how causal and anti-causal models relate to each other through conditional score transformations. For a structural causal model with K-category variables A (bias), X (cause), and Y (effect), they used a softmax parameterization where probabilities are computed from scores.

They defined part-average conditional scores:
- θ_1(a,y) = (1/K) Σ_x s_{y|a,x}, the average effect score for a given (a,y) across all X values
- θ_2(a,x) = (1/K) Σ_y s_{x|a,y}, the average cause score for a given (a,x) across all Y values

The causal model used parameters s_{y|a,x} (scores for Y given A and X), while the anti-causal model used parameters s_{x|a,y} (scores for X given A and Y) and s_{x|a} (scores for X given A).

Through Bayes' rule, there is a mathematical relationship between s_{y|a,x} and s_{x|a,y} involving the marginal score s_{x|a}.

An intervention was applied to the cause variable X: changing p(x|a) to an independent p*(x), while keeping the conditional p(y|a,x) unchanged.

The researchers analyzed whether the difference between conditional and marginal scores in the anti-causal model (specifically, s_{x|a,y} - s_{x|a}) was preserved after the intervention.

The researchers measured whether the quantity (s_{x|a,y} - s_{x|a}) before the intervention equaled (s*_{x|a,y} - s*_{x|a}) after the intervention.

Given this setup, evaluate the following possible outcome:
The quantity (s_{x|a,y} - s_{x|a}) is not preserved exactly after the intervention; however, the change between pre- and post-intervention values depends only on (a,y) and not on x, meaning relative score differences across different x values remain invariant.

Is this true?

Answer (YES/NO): NO